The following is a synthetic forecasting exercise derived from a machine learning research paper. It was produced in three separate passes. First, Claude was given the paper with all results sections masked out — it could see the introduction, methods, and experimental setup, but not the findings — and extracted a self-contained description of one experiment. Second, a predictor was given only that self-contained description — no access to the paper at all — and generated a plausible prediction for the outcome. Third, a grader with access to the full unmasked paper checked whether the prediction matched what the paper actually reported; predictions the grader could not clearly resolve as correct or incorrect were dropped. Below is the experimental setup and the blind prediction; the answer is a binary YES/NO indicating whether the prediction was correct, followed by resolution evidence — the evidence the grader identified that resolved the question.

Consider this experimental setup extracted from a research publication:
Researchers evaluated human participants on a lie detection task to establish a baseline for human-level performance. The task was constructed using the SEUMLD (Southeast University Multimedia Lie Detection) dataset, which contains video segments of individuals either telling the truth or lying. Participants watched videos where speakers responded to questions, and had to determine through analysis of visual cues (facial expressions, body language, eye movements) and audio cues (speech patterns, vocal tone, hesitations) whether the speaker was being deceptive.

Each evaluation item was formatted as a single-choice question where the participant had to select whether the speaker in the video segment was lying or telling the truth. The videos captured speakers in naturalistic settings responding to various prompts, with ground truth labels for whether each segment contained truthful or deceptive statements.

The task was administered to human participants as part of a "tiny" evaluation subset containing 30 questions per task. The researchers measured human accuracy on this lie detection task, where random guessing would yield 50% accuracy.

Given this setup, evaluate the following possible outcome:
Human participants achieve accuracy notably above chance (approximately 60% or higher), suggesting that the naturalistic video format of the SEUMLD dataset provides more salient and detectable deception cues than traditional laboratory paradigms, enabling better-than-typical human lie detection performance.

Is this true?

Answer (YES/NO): NO